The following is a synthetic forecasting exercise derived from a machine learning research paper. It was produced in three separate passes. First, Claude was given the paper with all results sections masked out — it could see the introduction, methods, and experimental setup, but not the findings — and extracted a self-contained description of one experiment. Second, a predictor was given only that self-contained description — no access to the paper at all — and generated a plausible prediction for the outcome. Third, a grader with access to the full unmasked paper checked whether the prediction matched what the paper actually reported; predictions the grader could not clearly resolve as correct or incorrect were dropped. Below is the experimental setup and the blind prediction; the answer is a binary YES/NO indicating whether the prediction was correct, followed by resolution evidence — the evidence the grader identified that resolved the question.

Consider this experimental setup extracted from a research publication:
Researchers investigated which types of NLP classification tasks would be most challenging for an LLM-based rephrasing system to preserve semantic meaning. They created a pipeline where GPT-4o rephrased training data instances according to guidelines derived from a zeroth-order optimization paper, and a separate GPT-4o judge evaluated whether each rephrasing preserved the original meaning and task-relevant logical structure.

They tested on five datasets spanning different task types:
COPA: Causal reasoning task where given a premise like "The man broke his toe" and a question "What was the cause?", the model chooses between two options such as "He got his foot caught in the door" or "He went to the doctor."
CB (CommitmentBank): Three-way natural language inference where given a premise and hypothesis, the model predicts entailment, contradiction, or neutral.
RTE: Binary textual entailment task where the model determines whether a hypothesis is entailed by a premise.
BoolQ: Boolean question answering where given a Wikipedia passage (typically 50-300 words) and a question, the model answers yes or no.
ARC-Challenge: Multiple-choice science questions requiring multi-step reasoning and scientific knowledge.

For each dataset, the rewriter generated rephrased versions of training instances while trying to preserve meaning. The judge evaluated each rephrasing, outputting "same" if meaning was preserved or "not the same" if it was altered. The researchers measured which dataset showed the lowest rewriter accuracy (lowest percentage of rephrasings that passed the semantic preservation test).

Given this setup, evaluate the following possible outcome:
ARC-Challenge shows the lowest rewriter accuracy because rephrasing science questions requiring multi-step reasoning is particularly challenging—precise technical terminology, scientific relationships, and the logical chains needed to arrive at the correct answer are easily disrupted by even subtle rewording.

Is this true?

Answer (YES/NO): NO